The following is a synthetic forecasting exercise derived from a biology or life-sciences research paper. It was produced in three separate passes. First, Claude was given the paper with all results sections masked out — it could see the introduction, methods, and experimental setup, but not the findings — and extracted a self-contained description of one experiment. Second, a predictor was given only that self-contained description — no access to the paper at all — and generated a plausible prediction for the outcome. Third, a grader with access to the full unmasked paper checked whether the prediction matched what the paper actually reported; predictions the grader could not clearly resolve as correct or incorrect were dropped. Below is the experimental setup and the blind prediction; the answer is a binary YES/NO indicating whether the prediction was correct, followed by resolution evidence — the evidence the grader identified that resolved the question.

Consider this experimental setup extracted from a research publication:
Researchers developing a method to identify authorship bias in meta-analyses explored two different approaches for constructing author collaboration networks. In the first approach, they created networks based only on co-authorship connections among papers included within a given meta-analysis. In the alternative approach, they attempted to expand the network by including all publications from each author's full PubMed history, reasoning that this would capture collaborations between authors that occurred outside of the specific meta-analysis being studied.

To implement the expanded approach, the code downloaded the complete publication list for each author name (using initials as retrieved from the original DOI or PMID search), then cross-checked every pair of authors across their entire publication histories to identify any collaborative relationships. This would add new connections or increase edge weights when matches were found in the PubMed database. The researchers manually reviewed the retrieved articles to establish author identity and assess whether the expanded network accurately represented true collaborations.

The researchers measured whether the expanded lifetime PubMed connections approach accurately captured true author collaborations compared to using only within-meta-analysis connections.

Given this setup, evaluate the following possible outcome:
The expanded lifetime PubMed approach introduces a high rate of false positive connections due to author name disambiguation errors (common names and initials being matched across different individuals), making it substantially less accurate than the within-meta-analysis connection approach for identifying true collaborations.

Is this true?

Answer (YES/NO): YES